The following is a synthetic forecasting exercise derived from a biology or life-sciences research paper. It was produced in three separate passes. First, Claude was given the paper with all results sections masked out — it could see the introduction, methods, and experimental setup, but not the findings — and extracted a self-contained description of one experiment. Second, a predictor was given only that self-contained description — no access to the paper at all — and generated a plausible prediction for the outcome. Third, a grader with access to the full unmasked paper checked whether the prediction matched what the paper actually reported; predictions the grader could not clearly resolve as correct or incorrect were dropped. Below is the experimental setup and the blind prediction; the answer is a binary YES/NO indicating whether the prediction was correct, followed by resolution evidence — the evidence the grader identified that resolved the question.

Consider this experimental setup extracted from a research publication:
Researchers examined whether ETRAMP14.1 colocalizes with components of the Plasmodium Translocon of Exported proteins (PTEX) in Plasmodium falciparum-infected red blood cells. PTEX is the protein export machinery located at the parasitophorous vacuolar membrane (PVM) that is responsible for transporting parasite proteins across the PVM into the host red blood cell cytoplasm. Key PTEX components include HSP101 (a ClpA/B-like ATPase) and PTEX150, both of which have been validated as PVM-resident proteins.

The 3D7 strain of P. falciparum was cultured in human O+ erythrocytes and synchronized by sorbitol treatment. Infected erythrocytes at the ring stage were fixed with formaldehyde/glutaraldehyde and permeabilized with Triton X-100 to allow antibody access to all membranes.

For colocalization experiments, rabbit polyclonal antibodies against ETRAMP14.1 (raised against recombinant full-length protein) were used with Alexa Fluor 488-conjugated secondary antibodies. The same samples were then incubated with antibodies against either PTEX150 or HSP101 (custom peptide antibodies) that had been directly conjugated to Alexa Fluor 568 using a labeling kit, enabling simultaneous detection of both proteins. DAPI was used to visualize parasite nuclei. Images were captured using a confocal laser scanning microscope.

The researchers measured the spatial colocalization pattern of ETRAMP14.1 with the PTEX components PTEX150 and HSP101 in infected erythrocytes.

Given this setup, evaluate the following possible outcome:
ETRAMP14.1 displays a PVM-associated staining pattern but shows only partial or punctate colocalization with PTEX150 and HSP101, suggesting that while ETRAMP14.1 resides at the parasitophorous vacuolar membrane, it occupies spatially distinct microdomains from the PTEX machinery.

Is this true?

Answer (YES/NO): NO